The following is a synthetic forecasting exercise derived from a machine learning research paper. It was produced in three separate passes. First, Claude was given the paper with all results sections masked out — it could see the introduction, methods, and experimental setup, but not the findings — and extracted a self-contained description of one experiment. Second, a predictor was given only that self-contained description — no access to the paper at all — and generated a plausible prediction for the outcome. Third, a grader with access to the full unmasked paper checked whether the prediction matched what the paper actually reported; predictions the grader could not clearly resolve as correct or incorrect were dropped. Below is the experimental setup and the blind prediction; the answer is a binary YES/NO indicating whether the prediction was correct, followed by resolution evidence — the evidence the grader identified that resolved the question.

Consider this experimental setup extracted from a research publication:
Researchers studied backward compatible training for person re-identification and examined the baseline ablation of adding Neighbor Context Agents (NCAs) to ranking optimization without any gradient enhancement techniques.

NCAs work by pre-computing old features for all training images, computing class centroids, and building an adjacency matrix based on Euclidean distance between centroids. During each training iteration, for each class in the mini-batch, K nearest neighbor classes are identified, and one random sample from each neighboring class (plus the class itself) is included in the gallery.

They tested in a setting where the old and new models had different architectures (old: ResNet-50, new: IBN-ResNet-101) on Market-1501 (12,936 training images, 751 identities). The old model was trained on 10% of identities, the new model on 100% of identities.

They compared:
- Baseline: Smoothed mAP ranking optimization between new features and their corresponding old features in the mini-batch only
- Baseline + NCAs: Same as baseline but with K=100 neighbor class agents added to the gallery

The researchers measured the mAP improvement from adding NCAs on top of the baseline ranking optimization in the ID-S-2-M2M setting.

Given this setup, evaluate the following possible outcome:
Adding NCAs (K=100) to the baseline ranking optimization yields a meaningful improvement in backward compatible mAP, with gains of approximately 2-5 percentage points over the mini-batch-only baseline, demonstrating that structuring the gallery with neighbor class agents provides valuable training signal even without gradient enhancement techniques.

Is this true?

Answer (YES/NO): NO